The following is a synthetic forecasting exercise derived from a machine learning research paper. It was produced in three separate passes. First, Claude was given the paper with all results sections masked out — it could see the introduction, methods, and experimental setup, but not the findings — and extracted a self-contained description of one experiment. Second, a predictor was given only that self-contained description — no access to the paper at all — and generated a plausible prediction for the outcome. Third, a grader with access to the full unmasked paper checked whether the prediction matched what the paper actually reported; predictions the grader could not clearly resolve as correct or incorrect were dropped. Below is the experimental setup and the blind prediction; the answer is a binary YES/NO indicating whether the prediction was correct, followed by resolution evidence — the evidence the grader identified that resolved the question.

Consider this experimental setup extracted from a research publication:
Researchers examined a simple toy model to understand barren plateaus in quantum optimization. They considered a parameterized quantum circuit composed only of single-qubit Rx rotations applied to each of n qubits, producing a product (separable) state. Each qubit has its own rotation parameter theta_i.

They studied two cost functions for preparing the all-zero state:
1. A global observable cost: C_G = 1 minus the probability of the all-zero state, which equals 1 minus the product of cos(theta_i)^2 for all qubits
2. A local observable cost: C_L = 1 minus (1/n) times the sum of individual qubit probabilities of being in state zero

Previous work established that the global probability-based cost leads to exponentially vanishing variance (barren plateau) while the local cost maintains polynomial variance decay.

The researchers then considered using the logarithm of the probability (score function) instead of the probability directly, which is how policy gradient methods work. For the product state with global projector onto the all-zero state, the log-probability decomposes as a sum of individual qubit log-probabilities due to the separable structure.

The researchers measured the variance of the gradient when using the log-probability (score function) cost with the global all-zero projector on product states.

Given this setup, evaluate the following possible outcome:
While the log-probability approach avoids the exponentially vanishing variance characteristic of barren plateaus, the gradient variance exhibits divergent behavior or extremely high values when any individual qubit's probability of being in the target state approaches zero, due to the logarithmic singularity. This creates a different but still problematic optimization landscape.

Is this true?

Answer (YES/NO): NO